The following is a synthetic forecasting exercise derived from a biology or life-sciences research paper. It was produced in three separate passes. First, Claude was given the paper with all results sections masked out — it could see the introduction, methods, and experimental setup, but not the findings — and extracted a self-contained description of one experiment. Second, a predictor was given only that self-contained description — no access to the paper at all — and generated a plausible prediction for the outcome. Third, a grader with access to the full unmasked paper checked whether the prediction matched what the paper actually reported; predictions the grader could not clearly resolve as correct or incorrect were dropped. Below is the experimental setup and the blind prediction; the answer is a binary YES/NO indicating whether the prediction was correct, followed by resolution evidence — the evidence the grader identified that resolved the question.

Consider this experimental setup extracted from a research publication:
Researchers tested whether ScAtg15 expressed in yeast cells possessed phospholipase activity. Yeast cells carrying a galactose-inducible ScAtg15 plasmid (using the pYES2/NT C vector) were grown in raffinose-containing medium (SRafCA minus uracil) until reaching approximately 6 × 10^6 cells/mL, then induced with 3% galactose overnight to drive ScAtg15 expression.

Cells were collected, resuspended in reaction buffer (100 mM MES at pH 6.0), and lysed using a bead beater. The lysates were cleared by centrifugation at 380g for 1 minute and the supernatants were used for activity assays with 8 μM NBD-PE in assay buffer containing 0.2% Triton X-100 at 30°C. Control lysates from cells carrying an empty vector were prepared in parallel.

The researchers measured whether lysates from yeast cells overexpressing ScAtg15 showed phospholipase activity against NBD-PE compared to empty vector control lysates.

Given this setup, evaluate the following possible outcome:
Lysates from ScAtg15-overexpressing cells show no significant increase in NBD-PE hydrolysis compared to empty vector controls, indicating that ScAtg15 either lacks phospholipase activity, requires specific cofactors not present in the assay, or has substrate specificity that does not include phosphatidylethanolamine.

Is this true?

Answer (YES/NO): NO